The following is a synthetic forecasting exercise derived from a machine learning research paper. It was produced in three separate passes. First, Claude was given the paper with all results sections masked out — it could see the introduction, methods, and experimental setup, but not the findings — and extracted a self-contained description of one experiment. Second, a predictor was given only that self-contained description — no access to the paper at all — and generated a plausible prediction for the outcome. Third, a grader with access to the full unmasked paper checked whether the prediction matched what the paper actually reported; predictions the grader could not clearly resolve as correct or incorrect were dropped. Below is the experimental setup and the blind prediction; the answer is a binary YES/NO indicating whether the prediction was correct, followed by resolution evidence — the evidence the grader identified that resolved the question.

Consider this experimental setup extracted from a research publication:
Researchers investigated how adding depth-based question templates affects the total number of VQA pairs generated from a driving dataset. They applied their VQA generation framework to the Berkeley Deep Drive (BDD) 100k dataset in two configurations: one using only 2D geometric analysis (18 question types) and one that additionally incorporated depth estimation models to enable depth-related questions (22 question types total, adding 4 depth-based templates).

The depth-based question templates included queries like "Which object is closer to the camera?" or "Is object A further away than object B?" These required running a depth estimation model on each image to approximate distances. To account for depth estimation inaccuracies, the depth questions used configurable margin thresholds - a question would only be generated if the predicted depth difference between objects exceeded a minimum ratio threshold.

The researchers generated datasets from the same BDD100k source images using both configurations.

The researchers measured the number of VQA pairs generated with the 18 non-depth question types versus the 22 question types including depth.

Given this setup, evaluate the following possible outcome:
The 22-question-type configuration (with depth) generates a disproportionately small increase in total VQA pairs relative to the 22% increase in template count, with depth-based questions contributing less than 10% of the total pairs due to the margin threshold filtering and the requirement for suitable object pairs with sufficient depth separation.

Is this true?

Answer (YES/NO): NO